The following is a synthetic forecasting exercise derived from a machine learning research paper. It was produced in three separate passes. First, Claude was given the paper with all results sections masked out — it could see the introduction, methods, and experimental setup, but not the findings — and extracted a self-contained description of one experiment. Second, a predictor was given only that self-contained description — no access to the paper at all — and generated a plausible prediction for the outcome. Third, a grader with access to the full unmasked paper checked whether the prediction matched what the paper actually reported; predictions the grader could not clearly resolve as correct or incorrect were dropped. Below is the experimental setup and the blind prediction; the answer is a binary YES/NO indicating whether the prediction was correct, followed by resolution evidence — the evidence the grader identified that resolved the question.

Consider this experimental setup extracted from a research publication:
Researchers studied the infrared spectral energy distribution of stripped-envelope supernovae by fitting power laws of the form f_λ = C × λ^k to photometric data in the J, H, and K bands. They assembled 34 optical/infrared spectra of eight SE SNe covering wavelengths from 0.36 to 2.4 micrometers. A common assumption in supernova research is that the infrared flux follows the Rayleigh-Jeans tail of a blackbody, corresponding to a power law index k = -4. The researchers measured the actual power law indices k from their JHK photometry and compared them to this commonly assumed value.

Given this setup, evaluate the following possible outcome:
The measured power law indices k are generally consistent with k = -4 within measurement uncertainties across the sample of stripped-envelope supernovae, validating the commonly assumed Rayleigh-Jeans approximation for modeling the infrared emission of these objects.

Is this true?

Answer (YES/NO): NO